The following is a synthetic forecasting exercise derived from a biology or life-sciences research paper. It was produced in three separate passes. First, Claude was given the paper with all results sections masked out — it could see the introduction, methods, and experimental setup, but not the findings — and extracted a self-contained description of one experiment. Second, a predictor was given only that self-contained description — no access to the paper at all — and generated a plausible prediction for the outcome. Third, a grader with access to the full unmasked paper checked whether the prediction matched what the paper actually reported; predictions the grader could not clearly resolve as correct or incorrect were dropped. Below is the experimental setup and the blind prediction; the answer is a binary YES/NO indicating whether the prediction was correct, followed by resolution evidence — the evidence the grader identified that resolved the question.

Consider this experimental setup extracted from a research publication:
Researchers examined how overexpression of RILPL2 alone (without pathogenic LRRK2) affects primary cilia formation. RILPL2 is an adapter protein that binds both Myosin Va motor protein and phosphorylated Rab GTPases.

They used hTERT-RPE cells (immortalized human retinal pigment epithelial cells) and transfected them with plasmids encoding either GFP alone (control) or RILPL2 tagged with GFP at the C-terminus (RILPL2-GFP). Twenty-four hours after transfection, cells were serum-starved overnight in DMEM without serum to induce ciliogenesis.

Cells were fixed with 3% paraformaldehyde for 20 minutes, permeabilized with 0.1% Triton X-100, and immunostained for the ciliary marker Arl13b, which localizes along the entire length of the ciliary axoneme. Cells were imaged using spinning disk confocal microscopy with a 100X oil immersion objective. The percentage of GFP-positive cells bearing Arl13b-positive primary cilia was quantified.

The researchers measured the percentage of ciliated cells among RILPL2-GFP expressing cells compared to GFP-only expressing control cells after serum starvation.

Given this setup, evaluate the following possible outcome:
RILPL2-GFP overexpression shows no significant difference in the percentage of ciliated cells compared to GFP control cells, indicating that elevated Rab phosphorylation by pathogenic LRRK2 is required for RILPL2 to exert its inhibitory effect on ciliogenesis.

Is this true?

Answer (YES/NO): NO